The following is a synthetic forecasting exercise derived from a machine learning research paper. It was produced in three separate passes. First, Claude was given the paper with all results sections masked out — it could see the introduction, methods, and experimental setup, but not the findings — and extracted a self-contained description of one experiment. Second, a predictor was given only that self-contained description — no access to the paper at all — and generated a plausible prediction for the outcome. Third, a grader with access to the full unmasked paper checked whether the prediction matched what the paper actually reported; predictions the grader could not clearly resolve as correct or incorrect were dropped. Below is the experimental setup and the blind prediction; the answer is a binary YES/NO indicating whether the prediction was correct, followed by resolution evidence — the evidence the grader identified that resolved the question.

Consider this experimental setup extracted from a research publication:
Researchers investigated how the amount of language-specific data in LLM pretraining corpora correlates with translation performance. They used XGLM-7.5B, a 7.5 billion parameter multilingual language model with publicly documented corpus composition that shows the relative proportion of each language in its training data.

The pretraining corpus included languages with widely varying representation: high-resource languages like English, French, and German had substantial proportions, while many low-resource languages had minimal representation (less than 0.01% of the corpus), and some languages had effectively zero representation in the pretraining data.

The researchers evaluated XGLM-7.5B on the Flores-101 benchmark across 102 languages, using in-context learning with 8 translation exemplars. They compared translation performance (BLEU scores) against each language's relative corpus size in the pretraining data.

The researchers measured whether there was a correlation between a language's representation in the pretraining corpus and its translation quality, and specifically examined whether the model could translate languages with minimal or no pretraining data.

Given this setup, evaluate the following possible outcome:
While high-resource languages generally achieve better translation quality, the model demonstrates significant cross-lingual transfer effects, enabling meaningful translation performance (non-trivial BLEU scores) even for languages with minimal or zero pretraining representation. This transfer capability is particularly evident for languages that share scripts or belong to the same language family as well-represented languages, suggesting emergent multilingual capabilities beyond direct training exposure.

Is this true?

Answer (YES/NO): NO